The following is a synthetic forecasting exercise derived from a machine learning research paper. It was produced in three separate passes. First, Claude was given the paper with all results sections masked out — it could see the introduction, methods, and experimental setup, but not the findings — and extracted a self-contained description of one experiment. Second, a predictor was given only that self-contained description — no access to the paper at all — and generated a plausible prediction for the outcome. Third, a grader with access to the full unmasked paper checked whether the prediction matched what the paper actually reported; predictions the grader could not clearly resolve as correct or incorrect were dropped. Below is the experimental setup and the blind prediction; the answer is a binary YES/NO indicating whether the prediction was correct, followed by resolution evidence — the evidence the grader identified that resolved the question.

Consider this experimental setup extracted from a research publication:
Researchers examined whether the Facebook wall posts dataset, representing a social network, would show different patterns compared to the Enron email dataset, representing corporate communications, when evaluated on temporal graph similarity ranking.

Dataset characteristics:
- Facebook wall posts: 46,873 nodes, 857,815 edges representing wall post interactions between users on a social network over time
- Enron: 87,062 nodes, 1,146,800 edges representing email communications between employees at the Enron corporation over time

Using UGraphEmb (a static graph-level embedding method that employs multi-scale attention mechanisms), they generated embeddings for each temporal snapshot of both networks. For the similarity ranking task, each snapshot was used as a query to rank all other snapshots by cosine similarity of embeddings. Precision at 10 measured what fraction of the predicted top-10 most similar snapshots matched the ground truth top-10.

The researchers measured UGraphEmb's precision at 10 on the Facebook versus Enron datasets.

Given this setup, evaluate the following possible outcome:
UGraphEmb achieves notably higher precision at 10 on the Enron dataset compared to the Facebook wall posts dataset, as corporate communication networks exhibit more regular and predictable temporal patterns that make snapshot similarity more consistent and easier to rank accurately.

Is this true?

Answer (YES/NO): NO